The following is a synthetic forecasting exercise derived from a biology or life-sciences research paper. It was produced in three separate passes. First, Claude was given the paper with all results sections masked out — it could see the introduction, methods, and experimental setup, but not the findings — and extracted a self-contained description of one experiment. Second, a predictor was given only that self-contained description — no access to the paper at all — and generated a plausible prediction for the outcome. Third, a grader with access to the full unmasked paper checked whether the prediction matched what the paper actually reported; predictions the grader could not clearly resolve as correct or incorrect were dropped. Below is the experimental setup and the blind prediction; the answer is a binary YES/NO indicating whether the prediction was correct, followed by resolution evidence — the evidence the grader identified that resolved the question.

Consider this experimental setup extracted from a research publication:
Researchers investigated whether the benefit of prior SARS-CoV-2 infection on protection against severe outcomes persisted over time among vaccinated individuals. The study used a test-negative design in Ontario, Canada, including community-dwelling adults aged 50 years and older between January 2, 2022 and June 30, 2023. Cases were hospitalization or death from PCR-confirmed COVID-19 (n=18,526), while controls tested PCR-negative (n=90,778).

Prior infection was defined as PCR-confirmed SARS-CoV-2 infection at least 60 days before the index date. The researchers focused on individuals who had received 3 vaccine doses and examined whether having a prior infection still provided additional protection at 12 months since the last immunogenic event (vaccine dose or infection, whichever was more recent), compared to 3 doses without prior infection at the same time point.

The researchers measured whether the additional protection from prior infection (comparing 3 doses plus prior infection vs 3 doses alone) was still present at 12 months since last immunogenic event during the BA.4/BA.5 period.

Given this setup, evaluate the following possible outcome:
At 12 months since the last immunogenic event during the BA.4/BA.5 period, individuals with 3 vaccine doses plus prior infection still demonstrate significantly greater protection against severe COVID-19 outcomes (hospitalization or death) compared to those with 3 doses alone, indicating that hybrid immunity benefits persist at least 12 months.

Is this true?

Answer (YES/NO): YES